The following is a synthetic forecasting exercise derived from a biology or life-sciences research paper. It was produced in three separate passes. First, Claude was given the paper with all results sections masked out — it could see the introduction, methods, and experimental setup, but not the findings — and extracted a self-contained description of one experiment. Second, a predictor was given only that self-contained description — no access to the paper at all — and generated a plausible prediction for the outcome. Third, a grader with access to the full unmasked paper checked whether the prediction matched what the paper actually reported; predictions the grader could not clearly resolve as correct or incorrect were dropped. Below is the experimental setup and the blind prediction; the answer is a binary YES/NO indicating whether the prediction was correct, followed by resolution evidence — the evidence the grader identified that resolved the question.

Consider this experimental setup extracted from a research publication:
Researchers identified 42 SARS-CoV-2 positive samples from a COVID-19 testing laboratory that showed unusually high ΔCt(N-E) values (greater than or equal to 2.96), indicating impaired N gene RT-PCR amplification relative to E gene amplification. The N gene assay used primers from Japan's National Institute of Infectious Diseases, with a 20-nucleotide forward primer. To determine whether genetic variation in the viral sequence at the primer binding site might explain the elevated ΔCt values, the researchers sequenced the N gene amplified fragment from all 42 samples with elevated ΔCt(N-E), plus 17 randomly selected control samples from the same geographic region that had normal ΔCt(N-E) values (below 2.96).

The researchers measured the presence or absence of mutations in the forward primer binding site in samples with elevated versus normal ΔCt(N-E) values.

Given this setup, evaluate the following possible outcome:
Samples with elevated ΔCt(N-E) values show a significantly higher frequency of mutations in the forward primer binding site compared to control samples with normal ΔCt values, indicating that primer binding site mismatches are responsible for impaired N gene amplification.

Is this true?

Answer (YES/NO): YES